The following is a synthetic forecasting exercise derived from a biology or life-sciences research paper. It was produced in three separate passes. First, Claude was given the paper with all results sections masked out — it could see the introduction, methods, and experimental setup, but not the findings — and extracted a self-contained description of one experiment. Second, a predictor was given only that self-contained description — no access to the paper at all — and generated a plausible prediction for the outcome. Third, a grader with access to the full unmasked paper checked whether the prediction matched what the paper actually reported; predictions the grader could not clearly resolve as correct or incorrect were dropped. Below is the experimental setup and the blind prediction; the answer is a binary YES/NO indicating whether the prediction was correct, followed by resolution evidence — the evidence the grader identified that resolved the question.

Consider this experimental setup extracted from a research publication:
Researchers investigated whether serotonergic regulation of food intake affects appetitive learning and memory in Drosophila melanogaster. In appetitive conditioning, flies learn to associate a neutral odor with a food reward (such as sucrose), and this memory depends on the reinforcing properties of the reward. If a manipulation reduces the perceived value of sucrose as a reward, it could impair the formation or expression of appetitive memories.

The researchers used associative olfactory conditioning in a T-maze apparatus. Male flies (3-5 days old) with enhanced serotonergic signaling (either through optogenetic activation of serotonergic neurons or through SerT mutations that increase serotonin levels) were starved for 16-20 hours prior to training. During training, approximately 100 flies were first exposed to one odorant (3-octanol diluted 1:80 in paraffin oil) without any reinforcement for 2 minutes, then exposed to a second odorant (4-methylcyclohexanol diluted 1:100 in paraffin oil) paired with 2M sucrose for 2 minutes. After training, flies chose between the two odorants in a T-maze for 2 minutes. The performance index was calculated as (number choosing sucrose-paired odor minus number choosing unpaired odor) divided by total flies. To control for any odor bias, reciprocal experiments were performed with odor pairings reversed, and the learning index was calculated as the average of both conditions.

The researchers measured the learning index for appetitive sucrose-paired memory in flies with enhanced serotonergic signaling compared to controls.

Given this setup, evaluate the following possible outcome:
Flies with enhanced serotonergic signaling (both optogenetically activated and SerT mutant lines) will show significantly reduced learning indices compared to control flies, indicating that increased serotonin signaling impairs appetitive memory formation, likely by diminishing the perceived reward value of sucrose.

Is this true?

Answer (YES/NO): NO